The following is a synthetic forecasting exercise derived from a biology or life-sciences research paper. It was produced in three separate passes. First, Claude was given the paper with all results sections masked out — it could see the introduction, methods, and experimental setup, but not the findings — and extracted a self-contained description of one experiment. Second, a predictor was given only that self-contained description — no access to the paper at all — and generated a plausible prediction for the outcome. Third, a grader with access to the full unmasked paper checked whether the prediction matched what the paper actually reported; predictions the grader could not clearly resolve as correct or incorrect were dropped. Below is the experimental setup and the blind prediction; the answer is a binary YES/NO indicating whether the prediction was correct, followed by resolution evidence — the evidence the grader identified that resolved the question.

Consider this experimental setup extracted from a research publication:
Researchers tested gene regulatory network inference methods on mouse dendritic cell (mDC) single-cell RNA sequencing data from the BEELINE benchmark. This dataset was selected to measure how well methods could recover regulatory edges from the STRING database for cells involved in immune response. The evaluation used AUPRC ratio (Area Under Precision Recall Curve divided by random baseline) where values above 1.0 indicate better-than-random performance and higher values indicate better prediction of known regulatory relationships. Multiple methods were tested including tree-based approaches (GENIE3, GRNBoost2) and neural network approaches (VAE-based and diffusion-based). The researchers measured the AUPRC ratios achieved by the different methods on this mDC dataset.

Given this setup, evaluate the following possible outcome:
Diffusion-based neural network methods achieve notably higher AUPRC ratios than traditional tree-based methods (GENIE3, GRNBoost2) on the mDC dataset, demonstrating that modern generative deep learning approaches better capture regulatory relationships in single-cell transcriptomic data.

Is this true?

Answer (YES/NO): NO